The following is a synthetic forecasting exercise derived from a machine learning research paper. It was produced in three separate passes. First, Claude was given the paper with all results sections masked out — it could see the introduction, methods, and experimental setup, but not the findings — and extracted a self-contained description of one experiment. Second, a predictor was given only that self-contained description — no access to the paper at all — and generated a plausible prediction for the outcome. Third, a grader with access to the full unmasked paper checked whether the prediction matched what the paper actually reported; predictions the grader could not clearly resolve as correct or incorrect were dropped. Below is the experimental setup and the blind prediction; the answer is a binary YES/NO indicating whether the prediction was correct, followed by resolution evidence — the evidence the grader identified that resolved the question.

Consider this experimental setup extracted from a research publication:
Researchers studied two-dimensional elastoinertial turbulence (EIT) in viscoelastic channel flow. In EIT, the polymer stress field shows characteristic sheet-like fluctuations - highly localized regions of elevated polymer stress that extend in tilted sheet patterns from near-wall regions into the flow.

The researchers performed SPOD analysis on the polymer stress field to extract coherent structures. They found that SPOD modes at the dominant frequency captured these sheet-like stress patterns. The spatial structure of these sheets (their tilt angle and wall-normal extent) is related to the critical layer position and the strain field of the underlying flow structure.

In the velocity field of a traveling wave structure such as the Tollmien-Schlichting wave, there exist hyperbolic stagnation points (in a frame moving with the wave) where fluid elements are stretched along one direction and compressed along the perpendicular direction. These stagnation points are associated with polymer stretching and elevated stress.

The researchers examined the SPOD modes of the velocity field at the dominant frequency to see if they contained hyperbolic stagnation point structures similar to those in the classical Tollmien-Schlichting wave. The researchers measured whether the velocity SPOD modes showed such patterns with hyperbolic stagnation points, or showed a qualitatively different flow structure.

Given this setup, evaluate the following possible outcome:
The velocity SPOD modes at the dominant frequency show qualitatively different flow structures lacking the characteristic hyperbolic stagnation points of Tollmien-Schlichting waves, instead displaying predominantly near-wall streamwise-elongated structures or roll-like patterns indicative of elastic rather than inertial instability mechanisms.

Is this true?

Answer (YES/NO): NO